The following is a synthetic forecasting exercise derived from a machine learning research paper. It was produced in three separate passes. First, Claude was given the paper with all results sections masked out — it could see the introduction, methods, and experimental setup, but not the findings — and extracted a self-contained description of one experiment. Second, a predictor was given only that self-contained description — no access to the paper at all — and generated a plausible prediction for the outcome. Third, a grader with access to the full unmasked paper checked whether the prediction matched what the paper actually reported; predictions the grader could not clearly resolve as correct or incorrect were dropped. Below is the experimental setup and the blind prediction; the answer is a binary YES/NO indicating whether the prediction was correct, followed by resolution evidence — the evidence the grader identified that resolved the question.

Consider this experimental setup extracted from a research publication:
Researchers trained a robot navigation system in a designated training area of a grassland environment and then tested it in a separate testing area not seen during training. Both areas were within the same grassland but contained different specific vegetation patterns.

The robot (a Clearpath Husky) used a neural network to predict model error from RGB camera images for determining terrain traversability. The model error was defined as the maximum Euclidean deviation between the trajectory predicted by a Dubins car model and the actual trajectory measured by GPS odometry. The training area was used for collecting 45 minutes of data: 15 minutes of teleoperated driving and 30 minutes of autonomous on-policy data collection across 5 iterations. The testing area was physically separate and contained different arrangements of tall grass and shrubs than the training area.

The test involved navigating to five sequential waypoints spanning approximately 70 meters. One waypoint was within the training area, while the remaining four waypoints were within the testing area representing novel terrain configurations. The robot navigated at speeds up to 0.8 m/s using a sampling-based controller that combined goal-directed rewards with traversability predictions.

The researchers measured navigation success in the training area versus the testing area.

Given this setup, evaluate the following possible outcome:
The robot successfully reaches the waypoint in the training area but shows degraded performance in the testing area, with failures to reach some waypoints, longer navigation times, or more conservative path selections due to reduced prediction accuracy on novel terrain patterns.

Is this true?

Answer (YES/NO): YES